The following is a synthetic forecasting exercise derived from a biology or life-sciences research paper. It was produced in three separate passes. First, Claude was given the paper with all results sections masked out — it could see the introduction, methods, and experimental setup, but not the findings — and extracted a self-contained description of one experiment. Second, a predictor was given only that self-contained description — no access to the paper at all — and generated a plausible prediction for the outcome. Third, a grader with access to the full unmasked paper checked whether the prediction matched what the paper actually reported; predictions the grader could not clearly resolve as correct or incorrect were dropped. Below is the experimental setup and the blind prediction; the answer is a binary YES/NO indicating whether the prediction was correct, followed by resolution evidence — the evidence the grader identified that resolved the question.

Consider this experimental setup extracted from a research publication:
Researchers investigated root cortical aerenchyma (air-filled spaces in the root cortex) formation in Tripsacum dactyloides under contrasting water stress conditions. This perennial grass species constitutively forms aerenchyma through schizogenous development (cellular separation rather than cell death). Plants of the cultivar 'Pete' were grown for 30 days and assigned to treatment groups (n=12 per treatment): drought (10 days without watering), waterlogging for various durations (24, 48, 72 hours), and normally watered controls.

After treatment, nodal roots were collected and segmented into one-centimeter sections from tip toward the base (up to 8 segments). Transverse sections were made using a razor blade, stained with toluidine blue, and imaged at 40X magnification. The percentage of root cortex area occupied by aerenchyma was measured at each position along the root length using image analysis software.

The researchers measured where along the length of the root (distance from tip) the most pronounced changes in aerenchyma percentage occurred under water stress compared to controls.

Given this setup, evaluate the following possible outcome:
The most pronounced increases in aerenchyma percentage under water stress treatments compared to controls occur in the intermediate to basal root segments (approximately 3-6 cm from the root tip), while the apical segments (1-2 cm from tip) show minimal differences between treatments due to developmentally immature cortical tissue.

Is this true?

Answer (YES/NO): YES